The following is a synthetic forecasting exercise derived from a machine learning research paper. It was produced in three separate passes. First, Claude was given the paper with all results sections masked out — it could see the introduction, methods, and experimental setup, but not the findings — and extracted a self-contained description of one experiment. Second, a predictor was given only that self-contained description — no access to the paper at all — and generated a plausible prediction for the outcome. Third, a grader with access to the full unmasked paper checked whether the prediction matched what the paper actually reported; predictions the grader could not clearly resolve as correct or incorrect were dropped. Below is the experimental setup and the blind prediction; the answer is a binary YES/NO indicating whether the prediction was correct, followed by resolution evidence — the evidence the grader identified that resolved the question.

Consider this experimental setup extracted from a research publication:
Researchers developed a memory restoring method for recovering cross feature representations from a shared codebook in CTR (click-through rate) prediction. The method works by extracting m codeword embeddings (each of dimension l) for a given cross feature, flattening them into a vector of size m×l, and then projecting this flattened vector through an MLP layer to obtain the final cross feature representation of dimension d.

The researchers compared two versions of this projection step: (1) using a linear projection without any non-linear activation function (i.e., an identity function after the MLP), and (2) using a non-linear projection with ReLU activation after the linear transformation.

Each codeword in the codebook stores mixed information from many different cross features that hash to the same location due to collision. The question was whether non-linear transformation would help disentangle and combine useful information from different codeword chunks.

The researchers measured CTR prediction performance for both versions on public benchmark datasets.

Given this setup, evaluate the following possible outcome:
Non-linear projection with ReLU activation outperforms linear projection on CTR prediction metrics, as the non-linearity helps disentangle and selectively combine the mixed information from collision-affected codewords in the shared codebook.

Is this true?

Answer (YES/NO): NO